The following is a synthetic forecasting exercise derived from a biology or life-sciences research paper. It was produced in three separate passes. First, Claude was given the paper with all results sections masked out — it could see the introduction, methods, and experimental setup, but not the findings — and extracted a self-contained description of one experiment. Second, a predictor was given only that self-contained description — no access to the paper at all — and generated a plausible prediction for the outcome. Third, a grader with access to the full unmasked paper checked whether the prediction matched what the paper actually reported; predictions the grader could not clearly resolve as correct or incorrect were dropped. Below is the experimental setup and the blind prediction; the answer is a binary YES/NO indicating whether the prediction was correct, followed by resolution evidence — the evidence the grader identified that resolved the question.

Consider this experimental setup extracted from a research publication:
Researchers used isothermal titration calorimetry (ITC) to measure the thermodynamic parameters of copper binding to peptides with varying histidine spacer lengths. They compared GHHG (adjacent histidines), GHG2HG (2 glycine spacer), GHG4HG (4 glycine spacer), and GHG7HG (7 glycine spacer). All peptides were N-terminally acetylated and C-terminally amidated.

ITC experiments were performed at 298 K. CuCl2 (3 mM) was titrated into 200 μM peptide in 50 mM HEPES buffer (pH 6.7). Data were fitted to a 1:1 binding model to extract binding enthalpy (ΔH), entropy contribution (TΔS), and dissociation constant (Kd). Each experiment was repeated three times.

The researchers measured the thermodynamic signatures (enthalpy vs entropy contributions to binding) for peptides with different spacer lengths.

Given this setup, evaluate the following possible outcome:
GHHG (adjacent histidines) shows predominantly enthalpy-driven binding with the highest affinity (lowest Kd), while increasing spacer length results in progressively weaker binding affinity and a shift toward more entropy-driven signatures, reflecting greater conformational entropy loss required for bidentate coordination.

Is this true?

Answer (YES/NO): NO